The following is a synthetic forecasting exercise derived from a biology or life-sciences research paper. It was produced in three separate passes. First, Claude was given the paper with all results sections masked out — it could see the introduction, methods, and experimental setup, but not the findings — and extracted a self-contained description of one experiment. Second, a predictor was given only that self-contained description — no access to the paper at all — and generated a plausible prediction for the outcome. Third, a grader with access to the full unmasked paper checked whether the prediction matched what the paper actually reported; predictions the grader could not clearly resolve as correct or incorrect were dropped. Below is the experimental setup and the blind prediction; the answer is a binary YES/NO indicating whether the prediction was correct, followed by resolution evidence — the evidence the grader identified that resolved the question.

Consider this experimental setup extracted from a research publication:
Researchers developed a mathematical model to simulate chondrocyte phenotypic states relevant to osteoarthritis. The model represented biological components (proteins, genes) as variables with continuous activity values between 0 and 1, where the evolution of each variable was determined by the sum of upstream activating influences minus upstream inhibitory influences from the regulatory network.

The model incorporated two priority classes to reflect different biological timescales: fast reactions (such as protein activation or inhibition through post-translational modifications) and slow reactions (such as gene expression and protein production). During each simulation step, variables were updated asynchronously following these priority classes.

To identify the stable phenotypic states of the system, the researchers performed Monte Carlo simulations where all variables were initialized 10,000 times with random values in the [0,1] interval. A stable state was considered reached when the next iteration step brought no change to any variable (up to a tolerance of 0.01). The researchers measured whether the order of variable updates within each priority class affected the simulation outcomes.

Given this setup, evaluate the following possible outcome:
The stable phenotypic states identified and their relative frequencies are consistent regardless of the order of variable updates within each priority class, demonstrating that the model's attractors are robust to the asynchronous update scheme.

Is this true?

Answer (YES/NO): YES